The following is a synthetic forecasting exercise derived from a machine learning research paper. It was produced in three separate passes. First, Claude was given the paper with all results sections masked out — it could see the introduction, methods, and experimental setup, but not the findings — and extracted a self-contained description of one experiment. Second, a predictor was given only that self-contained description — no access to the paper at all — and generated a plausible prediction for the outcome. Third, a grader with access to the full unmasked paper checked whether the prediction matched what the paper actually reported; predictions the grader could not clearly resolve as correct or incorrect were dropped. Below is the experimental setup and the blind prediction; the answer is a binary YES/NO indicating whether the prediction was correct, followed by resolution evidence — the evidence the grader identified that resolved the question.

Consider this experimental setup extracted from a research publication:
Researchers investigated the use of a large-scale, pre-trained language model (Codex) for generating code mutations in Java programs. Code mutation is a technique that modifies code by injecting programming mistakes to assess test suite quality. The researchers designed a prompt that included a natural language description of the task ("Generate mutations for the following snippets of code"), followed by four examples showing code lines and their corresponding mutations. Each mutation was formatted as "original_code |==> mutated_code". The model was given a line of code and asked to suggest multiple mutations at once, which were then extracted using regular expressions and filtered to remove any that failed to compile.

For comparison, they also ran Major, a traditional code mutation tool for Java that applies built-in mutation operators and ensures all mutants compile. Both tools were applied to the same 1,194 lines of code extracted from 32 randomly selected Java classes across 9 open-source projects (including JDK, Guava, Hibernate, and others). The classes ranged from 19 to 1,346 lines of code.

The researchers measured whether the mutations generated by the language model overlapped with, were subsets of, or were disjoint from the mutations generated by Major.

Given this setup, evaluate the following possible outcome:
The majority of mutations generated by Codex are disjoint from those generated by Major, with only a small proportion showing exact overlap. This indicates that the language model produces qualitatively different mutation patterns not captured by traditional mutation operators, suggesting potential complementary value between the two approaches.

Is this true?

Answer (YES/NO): YES